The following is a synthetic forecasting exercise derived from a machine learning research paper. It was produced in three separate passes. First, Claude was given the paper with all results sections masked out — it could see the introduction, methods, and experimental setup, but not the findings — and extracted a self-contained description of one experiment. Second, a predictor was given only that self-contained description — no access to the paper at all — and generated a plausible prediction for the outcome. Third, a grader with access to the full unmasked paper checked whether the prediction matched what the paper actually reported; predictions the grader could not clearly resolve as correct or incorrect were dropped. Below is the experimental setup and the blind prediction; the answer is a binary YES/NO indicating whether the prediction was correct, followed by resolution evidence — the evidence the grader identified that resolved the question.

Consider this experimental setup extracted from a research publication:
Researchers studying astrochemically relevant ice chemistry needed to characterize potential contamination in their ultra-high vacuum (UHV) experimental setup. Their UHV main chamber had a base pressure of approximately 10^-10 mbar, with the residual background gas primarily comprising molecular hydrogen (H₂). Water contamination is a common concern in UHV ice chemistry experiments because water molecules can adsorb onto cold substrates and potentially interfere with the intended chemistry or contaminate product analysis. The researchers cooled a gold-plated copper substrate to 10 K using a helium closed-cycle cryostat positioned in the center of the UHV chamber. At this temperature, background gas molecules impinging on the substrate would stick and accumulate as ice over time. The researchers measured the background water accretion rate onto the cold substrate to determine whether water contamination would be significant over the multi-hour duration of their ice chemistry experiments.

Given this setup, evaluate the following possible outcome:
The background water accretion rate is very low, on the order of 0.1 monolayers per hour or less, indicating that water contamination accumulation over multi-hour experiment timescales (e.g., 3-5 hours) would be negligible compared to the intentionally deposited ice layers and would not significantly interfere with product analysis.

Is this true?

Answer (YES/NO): YES